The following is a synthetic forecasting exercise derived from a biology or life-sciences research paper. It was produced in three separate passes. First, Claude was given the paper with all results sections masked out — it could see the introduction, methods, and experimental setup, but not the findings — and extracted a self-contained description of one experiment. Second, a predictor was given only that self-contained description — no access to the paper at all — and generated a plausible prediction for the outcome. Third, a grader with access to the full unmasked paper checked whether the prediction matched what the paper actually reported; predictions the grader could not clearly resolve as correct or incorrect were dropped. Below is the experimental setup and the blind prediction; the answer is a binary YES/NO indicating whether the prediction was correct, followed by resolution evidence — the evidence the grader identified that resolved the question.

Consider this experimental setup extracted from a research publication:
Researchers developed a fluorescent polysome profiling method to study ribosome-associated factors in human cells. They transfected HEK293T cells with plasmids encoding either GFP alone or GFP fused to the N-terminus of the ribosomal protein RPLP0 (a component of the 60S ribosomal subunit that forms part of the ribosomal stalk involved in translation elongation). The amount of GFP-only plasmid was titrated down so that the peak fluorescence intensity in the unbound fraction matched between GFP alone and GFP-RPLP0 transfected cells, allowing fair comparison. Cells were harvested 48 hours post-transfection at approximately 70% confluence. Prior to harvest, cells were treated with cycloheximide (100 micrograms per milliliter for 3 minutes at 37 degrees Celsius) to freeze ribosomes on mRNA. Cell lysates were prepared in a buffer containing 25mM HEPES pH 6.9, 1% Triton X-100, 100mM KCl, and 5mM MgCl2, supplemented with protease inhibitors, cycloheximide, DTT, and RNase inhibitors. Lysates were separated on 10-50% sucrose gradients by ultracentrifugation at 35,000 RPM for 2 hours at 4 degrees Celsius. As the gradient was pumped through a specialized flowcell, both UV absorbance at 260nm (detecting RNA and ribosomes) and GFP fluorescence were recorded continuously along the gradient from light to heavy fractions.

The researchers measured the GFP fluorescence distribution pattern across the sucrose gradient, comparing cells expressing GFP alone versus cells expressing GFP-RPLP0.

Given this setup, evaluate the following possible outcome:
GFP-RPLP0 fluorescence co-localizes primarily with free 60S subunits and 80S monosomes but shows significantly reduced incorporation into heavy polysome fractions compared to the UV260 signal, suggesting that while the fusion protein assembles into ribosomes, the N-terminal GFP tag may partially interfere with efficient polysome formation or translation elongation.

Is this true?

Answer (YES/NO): NO